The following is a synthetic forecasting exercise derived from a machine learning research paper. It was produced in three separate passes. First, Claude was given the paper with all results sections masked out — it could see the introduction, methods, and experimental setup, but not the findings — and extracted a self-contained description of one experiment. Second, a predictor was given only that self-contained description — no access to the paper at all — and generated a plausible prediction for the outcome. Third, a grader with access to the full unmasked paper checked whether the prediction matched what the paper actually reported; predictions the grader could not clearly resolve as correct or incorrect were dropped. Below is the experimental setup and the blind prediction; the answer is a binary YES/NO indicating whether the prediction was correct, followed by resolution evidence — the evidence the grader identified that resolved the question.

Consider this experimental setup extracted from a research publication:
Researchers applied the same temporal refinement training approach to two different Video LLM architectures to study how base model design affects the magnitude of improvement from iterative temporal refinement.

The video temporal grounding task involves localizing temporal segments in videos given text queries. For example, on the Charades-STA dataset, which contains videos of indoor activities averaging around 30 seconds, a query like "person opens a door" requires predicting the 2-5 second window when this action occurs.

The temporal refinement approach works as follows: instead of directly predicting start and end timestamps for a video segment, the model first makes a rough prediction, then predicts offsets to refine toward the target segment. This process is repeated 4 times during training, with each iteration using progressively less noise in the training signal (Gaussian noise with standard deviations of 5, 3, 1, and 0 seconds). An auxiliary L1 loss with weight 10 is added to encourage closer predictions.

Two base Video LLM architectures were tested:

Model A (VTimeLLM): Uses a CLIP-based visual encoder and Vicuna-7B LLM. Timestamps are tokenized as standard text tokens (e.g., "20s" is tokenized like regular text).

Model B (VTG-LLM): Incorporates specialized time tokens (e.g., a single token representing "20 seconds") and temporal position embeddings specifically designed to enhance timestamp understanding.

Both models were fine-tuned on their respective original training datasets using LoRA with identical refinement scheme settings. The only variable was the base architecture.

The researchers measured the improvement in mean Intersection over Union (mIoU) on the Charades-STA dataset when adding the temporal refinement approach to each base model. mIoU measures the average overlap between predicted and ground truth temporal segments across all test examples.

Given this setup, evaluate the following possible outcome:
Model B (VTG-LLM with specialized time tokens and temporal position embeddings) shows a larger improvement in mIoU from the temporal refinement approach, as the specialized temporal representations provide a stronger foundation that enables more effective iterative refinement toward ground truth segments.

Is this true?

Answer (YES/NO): NO